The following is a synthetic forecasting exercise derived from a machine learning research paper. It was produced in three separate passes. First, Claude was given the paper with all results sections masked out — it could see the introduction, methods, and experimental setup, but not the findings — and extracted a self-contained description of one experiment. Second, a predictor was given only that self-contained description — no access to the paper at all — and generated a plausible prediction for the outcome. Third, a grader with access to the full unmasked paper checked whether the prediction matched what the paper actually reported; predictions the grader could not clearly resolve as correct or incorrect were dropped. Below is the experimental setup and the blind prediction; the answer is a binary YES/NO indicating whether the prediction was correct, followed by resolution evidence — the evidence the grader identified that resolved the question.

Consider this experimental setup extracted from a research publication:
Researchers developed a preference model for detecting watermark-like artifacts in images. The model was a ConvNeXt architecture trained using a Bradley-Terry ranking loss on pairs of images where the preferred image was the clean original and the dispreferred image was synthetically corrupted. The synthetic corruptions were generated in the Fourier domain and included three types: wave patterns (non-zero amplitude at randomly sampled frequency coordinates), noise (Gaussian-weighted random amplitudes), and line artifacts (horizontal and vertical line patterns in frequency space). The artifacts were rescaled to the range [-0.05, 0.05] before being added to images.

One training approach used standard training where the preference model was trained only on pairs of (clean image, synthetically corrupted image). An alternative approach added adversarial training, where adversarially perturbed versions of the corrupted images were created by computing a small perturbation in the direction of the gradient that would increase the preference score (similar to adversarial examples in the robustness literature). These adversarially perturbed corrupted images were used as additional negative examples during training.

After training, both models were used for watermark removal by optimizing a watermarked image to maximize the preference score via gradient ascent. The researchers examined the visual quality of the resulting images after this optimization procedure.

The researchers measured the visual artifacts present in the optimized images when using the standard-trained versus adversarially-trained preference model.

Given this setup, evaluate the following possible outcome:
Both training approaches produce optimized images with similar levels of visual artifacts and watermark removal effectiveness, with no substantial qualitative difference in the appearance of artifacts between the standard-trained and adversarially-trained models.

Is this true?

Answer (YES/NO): NO